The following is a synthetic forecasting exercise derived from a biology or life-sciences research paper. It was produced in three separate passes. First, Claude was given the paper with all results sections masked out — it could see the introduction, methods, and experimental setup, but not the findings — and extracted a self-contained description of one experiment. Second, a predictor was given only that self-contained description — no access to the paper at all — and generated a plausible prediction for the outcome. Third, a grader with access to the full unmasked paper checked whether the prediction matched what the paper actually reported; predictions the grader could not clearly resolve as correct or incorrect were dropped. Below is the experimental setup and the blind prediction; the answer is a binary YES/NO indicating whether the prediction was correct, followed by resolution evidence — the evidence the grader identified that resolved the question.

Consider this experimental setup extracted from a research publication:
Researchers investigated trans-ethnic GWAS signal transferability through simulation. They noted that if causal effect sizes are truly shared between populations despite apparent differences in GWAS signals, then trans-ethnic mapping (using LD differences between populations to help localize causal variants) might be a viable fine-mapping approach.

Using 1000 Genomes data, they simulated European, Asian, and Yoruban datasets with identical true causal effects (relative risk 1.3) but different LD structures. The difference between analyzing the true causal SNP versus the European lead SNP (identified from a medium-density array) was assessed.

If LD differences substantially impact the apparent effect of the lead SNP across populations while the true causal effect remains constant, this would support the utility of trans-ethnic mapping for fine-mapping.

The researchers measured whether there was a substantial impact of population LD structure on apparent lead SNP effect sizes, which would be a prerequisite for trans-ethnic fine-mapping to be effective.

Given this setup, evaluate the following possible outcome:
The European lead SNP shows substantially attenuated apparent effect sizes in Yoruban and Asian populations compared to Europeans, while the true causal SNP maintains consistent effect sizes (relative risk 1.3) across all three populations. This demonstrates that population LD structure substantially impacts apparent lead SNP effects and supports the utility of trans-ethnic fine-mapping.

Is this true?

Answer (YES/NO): NO